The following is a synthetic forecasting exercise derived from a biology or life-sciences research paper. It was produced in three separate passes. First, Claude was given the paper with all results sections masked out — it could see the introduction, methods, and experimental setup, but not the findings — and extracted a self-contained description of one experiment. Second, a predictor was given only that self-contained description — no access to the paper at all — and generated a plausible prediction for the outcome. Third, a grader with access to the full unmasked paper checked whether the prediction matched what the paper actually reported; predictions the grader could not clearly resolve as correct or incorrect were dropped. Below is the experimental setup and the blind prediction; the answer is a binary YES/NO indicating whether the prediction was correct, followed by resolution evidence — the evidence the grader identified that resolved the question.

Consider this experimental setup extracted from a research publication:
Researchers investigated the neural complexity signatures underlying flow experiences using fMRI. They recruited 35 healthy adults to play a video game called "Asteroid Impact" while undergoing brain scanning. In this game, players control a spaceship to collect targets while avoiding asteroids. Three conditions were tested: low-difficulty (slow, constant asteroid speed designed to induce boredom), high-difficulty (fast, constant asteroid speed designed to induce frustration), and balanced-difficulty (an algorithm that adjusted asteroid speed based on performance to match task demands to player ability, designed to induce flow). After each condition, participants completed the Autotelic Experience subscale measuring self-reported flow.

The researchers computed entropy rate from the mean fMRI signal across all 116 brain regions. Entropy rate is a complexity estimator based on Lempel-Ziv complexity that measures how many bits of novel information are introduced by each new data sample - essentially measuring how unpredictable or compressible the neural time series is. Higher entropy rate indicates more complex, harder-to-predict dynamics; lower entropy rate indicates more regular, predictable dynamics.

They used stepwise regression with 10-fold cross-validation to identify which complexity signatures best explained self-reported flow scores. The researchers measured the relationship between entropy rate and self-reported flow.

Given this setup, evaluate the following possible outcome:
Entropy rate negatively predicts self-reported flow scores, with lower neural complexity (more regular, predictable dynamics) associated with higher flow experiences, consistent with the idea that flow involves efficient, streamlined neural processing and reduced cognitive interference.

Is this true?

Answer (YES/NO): YES